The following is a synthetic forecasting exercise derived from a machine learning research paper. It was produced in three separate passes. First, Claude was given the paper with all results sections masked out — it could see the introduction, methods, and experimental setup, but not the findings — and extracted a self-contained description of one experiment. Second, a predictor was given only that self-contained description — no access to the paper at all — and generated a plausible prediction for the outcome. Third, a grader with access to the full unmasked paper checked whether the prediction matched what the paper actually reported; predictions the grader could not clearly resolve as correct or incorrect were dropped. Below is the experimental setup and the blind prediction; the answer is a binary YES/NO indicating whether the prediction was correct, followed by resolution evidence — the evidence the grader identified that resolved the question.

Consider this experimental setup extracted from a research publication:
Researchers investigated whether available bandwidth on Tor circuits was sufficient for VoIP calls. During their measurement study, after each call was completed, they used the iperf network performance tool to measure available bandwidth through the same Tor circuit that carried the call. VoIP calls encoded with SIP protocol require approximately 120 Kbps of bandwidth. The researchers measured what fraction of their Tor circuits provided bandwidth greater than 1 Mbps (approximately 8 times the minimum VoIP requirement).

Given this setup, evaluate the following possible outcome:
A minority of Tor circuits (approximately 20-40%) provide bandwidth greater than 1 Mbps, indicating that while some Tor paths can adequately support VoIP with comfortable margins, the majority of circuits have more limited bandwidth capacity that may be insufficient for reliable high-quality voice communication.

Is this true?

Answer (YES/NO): NO